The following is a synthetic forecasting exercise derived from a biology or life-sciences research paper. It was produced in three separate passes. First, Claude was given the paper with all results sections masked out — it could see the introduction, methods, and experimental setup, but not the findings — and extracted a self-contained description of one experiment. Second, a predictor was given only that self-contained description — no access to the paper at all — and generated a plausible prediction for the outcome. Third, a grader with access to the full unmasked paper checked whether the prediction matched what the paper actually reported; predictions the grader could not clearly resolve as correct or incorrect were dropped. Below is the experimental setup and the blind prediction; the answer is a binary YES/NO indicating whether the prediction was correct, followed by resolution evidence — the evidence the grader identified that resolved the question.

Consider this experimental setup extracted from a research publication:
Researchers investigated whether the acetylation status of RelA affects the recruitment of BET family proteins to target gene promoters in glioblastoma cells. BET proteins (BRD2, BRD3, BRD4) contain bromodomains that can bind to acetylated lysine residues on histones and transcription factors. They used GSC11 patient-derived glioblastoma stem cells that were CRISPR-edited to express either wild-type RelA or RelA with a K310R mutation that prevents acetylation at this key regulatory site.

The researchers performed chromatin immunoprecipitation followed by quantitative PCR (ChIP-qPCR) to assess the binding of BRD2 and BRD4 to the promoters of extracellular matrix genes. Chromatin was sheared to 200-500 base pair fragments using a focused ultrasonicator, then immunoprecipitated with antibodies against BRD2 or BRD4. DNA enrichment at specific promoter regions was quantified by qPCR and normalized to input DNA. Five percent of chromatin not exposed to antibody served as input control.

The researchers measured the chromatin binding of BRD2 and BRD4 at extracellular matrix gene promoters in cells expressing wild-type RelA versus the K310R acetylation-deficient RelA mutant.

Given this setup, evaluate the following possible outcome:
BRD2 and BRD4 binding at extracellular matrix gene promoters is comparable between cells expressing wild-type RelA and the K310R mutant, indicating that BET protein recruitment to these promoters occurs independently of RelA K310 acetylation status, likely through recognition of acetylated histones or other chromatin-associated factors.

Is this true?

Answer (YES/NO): NO